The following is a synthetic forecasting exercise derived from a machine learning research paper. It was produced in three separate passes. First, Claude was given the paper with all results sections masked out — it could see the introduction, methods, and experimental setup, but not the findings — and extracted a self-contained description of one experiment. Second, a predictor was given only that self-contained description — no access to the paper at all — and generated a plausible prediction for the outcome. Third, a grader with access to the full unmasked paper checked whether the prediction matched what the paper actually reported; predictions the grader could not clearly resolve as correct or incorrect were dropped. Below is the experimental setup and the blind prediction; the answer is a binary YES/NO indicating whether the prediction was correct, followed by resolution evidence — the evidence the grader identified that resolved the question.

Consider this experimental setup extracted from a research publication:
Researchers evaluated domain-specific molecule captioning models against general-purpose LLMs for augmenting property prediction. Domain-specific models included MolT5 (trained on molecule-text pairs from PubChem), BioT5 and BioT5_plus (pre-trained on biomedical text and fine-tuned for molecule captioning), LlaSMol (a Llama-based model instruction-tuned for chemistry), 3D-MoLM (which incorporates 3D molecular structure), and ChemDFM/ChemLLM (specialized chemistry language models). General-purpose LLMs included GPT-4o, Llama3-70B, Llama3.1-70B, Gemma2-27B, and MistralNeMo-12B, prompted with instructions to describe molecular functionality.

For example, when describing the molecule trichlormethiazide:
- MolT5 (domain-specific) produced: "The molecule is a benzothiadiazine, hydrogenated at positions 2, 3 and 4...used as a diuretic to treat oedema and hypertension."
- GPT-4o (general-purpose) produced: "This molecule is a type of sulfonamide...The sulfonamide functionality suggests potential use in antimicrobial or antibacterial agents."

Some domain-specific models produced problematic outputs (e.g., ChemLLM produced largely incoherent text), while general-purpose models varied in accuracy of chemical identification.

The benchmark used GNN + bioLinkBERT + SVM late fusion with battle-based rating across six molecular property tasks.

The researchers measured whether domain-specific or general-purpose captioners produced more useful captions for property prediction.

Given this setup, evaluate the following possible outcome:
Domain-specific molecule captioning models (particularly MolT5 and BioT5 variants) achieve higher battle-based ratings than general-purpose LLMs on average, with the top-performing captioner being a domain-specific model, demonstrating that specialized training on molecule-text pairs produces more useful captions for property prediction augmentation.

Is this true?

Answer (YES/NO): YES